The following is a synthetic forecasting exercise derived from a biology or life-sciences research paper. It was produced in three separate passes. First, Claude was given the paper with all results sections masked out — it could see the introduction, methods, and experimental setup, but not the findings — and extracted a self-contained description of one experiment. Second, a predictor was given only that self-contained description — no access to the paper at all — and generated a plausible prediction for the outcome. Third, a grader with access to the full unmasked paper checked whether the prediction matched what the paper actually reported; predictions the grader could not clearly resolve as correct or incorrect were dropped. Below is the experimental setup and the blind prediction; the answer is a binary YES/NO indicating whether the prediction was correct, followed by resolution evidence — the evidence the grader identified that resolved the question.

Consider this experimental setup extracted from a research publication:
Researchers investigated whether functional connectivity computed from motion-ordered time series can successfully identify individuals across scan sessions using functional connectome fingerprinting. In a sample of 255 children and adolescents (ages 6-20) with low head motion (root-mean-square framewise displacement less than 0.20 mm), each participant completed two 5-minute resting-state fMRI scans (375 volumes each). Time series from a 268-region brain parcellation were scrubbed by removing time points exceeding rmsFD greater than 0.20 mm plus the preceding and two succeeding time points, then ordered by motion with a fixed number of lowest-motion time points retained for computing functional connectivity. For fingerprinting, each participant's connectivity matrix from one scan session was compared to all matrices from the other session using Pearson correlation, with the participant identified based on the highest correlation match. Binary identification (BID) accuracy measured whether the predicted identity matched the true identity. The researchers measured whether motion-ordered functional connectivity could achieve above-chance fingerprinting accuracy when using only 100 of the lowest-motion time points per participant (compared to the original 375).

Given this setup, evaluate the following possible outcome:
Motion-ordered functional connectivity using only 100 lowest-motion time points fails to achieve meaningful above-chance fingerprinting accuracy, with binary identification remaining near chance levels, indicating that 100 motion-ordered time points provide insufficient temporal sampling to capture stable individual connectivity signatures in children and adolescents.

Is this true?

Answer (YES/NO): NO